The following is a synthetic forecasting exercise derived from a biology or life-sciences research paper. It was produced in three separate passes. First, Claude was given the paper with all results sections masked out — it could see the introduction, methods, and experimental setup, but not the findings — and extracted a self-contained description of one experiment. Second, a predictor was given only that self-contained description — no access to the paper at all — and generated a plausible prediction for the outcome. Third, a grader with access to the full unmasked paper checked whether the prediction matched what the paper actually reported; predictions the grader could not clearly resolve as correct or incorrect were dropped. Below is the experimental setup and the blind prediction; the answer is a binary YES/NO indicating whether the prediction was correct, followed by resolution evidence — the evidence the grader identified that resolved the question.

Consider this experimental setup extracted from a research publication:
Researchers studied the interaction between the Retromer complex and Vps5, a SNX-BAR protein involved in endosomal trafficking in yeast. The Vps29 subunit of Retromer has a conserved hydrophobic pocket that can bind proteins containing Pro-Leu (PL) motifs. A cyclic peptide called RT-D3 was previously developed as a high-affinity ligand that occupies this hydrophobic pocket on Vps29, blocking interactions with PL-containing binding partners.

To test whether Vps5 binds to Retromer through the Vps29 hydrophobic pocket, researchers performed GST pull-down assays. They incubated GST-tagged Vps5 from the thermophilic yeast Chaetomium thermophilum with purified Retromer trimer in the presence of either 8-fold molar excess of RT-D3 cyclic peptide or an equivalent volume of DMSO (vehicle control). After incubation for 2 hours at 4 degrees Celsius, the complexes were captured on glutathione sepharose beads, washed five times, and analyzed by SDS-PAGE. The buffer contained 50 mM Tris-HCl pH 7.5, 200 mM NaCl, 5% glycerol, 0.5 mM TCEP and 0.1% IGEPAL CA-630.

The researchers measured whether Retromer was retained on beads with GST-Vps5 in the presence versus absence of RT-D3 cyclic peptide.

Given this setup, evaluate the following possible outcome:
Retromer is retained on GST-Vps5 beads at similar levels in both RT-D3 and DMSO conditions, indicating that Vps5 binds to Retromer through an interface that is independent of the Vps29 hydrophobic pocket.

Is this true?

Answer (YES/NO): NO